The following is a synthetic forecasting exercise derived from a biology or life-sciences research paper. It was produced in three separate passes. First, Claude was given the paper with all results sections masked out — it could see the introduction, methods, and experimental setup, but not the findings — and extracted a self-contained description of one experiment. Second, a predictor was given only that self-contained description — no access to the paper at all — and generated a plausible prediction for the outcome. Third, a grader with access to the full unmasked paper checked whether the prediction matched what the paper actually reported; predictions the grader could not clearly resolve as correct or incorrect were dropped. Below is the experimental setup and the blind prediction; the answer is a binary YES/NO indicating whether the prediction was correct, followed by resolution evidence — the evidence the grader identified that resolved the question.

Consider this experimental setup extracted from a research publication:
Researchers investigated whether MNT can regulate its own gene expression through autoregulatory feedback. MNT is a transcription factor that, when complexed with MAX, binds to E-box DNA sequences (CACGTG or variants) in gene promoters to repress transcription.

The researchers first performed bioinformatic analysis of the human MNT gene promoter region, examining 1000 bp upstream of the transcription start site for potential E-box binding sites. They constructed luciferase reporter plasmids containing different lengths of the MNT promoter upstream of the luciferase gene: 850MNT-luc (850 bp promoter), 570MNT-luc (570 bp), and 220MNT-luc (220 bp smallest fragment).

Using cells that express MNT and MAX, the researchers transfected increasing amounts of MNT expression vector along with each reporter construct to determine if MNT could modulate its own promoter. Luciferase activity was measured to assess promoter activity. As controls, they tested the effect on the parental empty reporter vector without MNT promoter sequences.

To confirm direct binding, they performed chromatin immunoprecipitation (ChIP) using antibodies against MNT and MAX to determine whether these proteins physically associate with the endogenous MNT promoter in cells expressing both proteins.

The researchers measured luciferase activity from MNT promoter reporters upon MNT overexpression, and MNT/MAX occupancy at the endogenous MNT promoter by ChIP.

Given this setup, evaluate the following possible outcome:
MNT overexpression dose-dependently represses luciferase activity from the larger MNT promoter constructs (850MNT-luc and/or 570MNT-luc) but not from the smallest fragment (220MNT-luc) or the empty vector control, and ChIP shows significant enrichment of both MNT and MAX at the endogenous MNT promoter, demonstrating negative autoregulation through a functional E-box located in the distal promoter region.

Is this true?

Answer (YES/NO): NO